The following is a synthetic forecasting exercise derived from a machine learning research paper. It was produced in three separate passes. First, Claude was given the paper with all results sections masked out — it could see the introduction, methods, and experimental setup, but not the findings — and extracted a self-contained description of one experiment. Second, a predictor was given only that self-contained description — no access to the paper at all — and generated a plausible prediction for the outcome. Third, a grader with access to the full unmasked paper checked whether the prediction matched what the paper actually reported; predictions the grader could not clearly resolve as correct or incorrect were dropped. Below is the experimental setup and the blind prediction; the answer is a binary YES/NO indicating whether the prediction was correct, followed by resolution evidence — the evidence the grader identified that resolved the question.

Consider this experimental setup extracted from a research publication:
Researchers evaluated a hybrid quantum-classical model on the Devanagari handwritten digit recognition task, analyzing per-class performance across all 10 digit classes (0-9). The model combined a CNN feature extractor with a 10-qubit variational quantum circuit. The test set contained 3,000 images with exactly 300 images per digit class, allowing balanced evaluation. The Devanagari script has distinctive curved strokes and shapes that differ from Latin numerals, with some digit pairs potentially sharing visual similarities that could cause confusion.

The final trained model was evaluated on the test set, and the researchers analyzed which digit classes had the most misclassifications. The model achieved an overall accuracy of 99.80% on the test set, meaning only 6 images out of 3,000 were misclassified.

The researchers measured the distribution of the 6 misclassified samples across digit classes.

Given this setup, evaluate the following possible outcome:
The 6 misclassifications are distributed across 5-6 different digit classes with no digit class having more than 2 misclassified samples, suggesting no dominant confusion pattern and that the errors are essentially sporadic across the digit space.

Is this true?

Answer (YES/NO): NO